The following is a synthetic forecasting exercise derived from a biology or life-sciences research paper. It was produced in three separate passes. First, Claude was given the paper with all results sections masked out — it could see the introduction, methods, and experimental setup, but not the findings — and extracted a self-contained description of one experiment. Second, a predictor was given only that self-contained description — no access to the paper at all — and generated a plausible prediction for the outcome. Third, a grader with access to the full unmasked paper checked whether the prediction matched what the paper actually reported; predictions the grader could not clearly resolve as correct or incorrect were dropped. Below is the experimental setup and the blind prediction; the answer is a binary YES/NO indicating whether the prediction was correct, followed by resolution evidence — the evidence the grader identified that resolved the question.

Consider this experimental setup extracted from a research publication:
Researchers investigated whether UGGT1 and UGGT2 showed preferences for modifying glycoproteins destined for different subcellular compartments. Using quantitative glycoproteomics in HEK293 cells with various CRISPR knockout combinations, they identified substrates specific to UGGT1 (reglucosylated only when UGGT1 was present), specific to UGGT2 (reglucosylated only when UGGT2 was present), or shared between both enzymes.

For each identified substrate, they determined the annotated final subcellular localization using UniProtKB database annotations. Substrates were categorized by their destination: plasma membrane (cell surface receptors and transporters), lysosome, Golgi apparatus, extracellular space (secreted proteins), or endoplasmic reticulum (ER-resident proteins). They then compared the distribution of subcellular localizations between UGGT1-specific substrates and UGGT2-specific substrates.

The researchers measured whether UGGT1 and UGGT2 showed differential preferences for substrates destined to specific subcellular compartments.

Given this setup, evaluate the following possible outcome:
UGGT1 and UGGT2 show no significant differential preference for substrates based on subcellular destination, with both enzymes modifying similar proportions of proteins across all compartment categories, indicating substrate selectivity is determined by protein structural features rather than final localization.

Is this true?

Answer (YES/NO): NO